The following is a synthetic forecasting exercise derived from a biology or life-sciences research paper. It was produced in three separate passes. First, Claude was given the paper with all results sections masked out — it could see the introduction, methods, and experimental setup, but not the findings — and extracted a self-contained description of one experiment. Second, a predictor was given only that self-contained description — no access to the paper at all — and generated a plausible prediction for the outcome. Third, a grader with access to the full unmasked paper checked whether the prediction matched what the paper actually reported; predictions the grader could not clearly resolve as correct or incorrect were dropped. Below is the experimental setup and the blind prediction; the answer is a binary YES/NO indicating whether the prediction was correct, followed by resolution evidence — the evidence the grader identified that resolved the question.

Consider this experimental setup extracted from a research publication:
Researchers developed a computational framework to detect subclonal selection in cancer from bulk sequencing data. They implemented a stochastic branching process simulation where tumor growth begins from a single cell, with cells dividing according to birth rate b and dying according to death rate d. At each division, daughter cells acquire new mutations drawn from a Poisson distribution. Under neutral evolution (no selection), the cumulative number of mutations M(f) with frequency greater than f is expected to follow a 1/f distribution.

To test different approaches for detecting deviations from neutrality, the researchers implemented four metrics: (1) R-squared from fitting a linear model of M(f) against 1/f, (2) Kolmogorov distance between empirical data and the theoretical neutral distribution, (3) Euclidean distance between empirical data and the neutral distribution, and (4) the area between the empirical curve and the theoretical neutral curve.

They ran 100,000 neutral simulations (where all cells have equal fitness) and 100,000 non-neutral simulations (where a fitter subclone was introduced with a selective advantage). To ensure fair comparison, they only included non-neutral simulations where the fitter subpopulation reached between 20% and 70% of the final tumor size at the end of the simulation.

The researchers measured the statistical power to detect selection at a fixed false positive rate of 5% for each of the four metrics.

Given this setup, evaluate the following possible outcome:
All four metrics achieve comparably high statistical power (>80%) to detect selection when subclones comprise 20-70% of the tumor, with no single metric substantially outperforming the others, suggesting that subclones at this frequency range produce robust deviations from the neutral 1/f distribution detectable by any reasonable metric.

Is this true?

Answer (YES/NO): NO